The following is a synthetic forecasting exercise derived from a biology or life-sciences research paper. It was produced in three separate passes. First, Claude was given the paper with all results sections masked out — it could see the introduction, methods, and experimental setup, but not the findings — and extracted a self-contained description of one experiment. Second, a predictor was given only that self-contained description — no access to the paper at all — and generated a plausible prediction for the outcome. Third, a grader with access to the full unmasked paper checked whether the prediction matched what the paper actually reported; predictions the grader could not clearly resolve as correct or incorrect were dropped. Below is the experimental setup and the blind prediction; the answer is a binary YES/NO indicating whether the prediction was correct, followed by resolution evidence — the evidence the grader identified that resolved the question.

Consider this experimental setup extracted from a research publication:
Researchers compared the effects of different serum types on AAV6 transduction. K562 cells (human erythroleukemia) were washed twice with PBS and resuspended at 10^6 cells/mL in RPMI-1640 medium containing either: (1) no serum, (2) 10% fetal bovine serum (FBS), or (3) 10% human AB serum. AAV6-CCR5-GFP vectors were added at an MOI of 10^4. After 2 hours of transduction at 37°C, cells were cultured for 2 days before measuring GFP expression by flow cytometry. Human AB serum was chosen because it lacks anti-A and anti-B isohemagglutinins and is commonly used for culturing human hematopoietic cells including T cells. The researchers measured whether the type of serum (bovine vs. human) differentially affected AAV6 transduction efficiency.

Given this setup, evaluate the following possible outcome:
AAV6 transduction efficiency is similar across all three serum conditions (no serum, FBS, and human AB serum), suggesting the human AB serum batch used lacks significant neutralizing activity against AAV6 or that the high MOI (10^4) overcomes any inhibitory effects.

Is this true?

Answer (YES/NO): NO